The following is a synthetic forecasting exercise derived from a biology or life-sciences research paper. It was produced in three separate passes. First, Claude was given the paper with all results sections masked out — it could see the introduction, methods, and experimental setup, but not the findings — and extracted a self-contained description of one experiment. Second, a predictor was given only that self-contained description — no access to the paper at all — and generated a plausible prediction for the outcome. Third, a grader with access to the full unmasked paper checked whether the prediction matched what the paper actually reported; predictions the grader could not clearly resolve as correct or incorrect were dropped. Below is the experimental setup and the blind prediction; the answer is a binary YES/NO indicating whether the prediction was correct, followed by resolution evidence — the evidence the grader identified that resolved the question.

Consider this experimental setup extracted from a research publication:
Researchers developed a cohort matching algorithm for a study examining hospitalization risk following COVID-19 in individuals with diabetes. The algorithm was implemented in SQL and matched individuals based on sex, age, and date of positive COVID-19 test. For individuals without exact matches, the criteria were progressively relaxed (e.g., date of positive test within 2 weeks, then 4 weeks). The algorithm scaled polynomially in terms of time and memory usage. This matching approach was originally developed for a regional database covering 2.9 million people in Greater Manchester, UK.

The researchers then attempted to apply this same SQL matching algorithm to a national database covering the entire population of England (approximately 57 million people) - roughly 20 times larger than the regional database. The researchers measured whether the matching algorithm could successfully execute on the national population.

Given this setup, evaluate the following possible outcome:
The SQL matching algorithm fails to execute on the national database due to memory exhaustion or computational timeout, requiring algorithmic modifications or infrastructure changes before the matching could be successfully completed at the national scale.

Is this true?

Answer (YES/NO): YES